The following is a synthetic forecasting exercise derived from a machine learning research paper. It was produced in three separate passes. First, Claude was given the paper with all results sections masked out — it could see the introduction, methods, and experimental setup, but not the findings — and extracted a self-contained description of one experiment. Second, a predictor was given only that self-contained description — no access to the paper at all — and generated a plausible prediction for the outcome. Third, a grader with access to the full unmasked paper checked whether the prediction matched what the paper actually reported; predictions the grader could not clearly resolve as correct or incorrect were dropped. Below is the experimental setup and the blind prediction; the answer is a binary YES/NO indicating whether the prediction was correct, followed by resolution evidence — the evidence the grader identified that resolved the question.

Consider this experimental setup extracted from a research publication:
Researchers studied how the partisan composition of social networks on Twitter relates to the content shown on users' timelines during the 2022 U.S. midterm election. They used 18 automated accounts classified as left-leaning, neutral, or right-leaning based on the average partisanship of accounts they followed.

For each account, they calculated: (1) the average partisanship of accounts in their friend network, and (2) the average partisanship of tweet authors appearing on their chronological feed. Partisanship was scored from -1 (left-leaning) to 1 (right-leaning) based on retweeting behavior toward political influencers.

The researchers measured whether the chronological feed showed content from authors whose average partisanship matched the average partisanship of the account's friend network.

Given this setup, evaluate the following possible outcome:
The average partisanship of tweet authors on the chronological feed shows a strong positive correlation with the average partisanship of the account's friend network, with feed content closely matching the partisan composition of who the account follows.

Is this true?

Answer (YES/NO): NO